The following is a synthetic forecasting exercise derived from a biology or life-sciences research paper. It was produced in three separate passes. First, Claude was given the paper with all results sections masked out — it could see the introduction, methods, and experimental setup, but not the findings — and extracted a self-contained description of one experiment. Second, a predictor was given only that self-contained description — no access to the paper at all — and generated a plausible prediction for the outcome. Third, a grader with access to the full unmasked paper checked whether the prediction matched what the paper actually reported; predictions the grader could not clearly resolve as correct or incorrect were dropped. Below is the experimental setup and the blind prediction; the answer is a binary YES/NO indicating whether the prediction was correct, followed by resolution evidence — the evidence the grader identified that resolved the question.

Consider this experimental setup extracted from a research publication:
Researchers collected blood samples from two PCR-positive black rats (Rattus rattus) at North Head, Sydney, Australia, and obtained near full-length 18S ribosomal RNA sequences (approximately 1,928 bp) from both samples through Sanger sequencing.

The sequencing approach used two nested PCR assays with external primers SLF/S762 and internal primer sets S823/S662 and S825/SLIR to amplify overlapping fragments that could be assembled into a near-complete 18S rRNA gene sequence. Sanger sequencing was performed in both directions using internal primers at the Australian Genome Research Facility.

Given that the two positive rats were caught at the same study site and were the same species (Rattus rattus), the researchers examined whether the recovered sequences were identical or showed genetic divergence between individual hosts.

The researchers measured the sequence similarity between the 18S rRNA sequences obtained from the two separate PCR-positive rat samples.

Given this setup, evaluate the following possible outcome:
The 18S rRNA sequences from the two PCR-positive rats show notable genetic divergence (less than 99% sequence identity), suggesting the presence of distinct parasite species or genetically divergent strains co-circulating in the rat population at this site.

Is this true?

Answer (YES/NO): NO